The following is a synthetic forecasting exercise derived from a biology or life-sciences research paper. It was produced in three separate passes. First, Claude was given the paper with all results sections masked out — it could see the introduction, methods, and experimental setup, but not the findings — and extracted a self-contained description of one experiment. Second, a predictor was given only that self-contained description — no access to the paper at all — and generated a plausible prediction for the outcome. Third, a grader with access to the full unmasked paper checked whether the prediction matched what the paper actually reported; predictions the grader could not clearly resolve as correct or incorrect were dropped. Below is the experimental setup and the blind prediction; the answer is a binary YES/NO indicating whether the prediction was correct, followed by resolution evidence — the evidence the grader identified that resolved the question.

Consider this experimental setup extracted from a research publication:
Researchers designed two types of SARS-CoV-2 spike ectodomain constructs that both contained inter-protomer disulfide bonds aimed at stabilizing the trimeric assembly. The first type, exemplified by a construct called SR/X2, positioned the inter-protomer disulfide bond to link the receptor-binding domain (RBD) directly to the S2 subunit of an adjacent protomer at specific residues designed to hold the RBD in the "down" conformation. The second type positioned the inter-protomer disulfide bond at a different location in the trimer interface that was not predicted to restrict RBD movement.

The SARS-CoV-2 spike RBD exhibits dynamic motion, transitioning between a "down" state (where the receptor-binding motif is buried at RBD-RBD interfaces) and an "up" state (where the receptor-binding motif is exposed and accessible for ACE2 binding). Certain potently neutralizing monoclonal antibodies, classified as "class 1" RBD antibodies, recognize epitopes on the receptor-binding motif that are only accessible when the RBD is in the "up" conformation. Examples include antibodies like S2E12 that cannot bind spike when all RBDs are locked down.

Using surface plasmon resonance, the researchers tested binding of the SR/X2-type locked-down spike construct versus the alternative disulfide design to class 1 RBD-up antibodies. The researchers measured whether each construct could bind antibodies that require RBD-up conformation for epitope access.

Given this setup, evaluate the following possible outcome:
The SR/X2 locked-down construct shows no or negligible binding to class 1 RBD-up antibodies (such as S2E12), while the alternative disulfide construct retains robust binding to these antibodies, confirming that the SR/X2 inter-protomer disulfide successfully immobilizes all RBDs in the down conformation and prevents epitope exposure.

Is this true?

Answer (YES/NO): NO